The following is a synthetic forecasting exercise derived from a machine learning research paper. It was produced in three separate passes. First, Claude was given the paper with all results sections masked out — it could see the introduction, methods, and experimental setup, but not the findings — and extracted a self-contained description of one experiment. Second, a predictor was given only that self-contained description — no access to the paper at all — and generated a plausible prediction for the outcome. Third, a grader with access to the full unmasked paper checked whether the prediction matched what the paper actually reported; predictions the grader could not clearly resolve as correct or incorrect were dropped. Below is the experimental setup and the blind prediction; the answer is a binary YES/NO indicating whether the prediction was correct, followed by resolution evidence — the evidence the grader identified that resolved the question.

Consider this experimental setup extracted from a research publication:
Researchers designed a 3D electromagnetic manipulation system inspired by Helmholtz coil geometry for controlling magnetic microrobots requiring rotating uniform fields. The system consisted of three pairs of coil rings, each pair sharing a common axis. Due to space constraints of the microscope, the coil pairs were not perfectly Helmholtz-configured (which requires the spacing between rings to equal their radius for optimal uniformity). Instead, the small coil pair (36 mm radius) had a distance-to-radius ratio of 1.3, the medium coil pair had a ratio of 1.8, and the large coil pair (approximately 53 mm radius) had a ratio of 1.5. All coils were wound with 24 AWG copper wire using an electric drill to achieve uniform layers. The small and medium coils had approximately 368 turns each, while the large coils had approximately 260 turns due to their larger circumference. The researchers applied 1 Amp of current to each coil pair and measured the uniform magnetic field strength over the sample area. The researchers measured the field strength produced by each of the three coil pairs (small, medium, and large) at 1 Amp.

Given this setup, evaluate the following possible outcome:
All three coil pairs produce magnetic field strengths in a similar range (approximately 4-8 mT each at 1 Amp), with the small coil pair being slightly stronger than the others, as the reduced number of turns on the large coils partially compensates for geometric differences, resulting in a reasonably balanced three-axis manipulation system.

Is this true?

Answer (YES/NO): NO